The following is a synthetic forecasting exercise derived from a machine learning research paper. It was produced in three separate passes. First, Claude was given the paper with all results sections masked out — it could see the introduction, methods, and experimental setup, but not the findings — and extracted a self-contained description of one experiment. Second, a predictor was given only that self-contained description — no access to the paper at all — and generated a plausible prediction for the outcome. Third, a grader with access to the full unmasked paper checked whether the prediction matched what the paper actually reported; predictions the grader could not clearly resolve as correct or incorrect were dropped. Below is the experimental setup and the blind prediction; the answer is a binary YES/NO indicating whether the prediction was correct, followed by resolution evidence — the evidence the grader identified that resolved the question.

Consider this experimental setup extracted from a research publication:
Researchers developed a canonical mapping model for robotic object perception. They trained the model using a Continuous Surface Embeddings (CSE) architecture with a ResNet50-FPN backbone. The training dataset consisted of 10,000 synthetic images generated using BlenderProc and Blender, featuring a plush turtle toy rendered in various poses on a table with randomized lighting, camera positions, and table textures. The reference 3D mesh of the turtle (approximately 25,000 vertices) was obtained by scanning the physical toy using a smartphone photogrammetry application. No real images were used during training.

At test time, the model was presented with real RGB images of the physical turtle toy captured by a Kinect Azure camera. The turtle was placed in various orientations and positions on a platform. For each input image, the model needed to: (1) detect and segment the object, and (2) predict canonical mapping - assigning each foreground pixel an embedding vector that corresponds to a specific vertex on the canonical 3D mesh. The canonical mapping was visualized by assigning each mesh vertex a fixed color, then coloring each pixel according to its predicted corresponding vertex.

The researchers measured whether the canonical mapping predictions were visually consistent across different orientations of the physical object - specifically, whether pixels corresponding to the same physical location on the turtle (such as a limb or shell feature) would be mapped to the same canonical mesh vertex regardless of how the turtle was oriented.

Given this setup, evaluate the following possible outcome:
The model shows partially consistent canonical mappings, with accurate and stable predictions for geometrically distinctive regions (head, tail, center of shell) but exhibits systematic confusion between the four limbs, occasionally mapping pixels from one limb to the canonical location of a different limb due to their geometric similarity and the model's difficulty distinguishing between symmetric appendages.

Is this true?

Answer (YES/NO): NO